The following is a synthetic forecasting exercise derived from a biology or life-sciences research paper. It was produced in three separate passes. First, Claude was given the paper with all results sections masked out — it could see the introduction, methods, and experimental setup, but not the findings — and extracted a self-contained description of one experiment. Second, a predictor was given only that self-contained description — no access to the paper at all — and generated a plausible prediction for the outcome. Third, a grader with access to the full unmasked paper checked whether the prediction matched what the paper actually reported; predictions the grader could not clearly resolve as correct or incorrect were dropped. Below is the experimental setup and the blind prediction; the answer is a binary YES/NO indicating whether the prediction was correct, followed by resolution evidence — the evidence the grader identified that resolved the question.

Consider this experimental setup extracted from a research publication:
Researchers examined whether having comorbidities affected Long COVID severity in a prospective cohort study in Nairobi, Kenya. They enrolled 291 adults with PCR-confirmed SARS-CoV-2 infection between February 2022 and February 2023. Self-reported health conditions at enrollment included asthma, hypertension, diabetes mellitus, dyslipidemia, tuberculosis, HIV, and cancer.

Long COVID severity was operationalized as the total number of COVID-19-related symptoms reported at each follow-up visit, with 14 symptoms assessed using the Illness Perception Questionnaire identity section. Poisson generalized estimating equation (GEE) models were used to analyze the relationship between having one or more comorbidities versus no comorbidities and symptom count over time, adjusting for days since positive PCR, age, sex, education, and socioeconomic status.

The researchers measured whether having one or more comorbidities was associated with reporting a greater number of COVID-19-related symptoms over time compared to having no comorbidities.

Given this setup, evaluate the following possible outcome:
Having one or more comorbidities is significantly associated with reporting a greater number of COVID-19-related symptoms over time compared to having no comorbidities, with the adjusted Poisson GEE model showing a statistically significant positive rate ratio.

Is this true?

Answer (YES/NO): YES